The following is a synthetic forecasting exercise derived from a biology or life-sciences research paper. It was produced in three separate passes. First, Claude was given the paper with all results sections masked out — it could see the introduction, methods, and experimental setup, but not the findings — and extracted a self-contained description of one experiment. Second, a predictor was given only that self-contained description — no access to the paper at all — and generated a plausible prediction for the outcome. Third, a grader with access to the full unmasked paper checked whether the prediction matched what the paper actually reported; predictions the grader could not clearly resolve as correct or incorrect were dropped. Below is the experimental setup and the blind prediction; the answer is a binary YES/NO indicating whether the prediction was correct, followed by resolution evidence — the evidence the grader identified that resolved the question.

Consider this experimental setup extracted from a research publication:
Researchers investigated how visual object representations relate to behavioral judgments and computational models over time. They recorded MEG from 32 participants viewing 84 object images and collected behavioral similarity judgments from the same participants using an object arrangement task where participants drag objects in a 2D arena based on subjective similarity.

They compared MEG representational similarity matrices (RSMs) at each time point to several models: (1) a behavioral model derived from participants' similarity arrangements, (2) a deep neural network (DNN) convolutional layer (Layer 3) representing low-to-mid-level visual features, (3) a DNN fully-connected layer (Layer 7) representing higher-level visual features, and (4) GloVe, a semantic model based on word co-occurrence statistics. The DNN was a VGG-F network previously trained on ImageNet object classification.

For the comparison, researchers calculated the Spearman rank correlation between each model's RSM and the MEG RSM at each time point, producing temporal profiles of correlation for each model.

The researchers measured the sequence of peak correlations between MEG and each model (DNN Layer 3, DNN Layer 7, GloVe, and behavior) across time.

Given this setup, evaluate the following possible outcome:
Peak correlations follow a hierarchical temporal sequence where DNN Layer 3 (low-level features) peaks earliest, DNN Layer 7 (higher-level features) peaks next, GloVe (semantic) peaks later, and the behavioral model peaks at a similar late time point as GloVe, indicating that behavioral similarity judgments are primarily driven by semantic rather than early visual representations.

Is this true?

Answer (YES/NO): NO